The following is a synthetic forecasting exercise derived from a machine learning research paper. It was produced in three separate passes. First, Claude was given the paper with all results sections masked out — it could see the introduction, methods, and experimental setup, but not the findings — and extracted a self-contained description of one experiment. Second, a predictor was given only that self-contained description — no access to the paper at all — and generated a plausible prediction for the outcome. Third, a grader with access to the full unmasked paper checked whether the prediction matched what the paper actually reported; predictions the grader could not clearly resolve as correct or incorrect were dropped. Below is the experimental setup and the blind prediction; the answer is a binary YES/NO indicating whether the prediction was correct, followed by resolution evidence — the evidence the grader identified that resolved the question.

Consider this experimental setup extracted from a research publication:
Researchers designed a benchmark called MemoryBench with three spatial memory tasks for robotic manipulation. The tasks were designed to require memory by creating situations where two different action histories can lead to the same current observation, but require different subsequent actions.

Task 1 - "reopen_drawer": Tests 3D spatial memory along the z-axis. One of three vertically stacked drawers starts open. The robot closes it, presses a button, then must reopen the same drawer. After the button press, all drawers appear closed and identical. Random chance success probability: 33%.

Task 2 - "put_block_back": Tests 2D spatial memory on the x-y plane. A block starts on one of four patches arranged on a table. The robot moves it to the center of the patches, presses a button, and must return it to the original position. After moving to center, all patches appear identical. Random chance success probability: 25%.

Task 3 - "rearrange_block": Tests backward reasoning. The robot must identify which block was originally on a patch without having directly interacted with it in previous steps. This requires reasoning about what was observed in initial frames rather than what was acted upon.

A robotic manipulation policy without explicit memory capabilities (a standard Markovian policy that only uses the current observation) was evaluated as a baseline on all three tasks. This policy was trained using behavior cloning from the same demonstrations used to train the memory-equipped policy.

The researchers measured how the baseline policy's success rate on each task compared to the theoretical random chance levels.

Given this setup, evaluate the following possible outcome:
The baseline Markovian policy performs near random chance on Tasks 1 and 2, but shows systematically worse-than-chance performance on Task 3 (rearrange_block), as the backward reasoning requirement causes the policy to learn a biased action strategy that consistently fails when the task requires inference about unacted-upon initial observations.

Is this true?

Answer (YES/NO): NO